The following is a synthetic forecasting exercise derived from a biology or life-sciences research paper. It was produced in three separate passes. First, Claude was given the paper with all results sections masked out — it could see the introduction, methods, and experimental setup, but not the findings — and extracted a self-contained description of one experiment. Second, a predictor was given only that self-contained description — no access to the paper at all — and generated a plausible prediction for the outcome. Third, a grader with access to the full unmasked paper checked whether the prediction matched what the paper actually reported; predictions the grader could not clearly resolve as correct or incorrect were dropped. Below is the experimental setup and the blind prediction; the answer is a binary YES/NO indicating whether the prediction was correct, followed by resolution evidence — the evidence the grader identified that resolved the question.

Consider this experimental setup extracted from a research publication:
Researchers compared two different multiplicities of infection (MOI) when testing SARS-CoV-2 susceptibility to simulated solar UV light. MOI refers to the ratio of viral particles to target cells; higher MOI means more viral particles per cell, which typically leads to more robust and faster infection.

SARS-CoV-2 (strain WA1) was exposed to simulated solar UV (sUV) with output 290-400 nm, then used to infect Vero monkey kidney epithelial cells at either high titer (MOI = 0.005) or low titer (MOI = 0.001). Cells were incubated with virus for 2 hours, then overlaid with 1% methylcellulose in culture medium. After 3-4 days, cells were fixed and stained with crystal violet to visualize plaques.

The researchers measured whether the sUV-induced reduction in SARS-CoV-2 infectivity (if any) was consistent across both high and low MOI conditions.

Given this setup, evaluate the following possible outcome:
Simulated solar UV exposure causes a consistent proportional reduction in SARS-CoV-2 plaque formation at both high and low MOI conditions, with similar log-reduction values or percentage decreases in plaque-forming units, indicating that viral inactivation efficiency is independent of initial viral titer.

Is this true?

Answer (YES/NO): NO